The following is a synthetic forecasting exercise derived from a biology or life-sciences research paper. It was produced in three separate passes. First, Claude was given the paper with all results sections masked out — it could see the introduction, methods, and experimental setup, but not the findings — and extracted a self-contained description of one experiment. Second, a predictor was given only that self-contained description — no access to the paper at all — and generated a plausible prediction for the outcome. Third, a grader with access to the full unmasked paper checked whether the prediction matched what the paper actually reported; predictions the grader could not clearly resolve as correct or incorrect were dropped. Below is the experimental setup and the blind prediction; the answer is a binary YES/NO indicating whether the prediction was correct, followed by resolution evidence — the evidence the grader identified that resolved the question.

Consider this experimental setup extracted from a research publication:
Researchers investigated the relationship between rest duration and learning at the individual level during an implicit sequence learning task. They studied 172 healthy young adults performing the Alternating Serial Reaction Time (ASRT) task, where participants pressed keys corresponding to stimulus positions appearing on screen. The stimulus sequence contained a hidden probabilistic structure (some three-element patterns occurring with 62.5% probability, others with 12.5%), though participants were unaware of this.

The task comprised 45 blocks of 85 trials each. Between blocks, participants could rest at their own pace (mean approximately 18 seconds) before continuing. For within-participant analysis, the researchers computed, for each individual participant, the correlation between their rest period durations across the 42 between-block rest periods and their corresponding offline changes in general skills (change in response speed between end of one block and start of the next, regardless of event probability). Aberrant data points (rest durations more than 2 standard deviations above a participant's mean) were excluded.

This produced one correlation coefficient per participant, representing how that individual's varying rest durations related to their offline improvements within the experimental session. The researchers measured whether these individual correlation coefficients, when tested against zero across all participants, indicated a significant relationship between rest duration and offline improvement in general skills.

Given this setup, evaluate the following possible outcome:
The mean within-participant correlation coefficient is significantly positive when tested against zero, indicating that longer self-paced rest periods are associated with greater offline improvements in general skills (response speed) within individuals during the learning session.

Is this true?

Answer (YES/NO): NO